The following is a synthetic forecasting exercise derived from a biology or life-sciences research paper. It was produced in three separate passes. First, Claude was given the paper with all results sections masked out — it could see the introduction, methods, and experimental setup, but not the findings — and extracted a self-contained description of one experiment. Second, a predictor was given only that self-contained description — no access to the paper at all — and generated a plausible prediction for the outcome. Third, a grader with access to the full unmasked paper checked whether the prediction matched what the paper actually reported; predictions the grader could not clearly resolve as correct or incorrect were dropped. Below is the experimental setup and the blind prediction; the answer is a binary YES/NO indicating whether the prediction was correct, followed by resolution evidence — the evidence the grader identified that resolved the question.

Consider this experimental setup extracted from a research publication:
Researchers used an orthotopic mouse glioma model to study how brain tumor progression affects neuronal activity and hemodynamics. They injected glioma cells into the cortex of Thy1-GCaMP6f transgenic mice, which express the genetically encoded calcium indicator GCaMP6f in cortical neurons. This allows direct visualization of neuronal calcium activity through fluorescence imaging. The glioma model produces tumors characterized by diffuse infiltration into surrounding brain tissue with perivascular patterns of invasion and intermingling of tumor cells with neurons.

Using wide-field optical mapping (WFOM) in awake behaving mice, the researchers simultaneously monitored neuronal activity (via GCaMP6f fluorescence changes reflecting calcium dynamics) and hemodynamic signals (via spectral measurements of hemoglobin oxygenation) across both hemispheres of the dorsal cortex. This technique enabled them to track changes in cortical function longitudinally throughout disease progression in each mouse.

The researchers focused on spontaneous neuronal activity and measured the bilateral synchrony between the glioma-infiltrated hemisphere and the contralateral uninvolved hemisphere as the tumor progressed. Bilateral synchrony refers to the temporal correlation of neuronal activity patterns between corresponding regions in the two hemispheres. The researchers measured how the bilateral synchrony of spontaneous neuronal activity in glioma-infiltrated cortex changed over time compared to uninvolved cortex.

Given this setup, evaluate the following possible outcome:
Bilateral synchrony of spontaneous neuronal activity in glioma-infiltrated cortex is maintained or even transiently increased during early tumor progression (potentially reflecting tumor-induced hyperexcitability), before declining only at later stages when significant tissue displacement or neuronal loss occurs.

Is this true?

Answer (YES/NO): NO